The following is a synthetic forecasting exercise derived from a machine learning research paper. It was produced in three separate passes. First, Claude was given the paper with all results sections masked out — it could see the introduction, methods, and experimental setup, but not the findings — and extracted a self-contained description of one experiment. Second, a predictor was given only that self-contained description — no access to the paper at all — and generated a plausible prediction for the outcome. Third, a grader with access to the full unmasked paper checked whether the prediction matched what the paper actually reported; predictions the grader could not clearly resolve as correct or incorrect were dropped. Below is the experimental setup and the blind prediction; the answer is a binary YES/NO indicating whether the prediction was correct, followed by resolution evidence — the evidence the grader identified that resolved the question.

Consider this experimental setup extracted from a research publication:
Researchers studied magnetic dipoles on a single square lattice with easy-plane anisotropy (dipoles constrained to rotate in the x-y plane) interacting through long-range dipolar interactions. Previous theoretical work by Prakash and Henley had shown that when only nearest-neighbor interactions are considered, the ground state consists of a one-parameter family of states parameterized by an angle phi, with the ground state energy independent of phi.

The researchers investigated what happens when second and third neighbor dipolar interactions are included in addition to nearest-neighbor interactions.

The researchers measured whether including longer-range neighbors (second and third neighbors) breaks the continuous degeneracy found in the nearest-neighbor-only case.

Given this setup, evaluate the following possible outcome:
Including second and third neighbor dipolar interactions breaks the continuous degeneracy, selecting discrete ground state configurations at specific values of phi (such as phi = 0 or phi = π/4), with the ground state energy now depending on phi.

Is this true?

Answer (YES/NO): NO